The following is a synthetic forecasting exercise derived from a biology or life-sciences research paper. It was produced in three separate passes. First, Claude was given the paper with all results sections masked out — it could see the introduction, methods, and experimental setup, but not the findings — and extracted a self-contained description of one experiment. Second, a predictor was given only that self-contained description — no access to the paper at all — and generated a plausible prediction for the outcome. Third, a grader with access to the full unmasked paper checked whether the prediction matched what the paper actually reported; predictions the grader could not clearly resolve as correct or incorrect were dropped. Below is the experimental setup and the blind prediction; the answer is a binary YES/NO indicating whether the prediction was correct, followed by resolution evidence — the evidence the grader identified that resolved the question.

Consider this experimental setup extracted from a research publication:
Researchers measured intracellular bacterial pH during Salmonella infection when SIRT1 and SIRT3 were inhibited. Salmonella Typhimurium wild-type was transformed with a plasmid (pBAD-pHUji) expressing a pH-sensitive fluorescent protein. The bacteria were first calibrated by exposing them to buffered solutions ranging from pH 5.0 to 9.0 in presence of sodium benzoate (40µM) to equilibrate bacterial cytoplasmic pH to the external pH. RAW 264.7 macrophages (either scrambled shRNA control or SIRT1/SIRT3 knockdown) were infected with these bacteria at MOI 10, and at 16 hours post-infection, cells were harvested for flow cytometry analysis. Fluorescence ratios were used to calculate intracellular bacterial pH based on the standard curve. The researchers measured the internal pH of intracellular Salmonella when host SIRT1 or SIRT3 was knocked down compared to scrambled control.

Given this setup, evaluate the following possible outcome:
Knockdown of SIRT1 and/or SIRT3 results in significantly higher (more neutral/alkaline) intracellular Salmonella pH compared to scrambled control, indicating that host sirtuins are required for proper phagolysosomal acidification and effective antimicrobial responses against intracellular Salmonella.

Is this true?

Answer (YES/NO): YES